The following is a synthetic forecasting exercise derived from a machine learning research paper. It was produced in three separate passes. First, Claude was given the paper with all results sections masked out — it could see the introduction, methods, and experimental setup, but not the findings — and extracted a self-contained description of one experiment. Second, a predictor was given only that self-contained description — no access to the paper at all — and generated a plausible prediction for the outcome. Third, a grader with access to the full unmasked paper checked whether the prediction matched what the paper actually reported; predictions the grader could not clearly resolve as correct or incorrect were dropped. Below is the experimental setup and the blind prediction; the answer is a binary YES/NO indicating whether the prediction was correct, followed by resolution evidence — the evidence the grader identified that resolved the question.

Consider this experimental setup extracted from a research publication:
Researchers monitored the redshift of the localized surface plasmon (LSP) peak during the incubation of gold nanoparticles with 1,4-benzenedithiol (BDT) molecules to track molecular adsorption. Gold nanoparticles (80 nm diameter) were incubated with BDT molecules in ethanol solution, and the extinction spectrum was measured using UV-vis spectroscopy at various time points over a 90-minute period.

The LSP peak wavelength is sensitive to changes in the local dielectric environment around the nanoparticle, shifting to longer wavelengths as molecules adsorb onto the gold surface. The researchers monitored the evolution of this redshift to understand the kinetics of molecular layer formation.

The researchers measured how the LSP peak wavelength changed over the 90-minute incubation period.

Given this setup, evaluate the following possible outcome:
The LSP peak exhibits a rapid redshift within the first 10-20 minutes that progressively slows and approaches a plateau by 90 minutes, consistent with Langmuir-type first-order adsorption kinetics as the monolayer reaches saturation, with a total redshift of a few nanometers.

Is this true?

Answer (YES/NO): NO